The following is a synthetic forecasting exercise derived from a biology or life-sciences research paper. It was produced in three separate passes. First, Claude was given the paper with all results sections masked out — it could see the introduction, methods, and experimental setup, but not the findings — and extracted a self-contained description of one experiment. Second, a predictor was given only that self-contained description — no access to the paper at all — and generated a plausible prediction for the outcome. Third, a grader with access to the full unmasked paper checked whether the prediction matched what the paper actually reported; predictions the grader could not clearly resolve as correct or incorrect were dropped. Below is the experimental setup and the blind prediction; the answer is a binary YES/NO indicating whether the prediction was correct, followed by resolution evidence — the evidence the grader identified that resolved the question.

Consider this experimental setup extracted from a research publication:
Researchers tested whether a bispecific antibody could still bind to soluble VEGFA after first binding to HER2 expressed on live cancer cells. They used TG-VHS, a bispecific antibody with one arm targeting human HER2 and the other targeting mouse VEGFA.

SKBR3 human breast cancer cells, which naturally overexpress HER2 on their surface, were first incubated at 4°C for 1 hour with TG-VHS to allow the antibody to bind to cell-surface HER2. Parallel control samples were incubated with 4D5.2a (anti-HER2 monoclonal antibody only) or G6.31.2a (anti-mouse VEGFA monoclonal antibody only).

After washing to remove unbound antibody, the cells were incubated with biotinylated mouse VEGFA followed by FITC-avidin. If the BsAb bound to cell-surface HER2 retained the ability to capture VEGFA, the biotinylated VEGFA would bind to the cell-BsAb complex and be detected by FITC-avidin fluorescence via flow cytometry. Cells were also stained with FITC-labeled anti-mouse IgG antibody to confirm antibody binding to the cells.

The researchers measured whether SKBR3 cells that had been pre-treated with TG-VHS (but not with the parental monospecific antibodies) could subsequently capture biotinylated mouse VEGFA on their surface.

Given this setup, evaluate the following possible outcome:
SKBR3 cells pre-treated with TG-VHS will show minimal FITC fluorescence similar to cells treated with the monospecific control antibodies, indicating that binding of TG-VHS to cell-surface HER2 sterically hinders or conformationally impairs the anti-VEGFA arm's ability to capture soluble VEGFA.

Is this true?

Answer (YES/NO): NO